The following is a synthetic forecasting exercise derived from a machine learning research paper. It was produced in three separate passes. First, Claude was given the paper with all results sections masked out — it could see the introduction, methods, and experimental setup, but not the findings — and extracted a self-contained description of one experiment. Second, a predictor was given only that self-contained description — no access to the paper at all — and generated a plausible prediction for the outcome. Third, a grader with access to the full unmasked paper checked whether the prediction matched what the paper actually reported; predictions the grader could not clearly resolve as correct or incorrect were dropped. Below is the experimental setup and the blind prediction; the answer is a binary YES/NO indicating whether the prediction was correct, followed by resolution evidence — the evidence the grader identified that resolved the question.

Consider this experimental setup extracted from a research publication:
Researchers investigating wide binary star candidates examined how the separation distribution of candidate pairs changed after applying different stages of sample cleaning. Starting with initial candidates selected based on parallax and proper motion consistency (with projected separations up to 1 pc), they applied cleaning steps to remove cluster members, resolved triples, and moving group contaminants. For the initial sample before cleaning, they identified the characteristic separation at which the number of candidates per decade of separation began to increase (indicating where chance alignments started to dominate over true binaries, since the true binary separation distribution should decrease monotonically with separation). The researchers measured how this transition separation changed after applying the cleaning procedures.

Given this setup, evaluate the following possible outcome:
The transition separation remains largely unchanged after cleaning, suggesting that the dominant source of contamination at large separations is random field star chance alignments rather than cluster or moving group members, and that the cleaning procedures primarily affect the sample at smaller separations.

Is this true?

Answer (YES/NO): NO